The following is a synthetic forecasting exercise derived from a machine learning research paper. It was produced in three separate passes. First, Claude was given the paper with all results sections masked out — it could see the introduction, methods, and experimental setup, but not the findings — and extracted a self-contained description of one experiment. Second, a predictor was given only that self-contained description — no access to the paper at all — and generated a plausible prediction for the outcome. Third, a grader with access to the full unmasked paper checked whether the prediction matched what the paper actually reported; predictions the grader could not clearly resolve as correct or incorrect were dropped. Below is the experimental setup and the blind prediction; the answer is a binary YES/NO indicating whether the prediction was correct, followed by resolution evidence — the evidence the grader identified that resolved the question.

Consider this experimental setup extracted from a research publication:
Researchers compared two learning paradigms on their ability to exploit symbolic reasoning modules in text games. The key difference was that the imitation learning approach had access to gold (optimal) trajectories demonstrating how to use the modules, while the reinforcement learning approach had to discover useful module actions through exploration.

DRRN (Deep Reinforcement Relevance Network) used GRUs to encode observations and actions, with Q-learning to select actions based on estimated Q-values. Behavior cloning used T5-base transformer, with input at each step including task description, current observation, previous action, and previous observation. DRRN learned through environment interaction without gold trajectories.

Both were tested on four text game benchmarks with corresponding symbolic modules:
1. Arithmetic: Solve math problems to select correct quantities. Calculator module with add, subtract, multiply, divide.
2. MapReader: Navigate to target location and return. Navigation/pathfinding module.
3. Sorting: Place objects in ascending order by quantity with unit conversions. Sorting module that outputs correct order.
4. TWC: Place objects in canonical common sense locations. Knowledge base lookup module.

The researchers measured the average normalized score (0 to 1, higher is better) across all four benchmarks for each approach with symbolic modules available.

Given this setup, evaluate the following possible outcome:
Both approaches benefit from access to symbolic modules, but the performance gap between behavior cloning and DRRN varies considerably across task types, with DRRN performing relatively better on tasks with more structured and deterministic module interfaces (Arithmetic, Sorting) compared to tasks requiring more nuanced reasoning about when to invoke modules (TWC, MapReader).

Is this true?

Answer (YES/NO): NO